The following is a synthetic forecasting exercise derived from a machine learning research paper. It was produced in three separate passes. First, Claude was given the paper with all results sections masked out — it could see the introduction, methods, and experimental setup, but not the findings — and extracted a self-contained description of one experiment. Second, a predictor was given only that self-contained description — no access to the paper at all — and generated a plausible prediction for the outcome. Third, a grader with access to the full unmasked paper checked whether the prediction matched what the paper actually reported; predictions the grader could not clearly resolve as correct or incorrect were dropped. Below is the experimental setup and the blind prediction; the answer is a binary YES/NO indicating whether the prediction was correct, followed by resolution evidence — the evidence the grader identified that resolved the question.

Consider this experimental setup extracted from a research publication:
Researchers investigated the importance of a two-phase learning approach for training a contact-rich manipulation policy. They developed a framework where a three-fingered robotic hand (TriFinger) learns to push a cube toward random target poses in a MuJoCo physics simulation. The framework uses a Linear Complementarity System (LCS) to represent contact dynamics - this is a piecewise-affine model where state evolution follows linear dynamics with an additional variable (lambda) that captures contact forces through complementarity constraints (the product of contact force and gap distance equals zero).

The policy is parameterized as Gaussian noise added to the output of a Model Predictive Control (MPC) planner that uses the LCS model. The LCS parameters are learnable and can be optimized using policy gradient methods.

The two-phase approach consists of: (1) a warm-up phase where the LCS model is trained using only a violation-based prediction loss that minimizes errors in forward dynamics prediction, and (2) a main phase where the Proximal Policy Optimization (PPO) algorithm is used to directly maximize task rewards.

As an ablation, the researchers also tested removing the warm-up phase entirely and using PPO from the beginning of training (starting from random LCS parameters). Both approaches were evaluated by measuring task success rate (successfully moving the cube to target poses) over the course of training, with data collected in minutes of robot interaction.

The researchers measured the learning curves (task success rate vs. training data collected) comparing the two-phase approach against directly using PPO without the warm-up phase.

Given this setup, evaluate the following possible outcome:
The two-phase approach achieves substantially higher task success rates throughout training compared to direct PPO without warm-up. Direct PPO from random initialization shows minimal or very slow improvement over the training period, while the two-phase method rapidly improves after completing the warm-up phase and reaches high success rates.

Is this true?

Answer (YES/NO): YES